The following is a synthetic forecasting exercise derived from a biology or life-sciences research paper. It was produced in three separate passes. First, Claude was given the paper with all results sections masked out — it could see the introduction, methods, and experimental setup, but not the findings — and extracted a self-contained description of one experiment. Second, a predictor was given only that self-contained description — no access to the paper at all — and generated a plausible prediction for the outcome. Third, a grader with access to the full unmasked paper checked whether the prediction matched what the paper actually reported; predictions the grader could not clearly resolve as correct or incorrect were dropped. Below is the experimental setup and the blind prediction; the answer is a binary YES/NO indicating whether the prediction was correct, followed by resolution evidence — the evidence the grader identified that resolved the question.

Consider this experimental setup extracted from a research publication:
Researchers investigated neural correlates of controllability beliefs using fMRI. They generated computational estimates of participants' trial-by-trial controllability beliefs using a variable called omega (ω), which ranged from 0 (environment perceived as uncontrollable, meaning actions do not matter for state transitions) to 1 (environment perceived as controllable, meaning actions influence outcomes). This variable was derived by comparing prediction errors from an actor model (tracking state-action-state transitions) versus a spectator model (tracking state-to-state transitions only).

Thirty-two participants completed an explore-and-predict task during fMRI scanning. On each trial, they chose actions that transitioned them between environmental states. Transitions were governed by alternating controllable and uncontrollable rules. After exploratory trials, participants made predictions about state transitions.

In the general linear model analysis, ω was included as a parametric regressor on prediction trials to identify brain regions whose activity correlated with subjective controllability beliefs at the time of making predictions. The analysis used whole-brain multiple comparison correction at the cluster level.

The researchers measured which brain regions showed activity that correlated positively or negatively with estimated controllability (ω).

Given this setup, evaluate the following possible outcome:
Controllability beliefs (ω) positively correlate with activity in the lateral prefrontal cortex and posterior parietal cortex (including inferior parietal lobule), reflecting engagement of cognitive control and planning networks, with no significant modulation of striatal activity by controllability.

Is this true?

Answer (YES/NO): NO